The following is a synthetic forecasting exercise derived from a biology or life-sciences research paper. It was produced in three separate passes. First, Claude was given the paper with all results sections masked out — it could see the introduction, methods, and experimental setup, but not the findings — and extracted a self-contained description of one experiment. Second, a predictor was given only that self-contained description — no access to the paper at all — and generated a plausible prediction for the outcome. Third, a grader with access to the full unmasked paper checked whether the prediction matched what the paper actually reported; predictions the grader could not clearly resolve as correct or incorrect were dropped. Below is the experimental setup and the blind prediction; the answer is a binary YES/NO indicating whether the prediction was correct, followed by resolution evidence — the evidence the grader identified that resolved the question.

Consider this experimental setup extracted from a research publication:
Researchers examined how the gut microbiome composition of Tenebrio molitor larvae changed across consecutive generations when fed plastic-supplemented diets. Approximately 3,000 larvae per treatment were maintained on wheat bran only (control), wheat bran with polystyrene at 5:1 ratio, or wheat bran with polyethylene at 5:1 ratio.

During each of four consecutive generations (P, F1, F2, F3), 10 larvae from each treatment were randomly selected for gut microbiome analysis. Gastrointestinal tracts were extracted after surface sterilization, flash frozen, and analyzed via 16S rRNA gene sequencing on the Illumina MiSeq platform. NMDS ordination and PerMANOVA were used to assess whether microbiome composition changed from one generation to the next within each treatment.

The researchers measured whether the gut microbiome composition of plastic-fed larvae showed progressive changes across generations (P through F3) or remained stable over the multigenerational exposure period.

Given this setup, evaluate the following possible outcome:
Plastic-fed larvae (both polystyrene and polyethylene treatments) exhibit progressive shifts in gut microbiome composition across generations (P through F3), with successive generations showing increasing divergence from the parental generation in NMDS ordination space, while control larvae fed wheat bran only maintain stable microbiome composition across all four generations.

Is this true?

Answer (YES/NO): NO